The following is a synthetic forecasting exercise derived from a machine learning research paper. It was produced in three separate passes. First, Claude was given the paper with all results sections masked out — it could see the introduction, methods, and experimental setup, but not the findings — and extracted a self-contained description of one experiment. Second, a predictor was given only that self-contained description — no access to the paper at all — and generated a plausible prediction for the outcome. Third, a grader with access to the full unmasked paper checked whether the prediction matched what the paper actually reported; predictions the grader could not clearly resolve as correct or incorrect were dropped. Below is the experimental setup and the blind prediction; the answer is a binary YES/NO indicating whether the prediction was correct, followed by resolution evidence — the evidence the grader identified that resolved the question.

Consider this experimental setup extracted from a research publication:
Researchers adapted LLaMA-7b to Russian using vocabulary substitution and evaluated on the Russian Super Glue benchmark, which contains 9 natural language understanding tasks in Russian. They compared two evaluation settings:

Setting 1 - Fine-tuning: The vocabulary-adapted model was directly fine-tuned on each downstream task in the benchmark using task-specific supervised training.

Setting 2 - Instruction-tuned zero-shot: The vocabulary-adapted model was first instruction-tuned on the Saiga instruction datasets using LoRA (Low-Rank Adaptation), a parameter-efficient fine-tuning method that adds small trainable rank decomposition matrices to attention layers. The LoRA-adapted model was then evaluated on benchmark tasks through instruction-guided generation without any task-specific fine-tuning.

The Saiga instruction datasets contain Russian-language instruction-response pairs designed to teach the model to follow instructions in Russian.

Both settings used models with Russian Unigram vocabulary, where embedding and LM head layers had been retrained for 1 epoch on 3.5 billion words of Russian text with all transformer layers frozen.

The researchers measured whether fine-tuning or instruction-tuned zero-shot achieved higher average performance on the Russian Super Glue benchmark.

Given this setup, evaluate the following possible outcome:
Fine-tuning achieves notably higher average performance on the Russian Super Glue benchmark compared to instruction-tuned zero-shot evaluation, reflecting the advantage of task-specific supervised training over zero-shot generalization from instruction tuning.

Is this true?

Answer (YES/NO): YES